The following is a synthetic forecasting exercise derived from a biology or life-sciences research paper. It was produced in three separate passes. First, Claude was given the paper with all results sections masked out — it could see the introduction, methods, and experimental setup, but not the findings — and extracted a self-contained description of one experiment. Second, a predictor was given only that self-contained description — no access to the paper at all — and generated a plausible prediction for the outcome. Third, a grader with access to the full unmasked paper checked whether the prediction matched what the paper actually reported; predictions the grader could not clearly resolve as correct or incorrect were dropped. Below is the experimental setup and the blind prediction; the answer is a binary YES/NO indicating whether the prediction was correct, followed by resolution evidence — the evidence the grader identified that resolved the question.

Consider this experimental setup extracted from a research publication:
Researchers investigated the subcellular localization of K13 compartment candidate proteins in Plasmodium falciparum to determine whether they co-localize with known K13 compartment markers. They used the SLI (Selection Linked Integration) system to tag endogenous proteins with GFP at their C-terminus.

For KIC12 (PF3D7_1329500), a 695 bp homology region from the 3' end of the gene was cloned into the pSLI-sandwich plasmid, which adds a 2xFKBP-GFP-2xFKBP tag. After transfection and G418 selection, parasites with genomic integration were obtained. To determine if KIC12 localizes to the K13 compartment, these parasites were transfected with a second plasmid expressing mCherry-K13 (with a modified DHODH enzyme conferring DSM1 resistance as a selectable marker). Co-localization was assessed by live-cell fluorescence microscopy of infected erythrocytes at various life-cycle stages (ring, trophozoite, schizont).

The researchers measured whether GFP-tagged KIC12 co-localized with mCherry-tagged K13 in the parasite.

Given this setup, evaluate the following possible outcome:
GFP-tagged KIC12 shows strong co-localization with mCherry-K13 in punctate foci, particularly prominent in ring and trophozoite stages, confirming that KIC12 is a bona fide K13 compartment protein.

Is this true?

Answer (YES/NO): NO